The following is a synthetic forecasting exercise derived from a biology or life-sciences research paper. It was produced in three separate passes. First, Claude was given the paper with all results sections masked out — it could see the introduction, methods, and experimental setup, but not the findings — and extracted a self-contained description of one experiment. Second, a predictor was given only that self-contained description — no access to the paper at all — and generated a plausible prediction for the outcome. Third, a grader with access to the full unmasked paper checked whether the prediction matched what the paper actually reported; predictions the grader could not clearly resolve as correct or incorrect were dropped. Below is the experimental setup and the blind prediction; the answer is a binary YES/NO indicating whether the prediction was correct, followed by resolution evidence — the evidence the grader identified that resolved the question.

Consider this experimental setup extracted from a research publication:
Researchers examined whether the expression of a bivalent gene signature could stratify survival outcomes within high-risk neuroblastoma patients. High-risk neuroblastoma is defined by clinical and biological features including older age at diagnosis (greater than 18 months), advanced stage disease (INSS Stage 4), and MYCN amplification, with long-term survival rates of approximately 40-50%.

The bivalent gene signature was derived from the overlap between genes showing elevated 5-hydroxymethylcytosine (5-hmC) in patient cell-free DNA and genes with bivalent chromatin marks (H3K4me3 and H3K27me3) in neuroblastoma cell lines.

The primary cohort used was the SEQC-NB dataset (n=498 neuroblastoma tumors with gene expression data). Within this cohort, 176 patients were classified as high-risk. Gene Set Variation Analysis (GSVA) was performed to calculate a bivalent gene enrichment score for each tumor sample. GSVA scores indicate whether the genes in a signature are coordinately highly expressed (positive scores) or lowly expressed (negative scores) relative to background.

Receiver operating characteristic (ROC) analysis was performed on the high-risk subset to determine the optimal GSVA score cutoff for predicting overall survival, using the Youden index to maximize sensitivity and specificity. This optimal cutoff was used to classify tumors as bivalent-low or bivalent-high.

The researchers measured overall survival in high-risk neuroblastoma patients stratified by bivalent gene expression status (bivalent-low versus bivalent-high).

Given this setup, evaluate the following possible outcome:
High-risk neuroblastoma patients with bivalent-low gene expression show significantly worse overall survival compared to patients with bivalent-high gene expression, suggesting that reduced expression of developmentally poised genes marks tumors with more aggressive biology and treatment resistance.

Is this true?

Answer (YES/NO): YES